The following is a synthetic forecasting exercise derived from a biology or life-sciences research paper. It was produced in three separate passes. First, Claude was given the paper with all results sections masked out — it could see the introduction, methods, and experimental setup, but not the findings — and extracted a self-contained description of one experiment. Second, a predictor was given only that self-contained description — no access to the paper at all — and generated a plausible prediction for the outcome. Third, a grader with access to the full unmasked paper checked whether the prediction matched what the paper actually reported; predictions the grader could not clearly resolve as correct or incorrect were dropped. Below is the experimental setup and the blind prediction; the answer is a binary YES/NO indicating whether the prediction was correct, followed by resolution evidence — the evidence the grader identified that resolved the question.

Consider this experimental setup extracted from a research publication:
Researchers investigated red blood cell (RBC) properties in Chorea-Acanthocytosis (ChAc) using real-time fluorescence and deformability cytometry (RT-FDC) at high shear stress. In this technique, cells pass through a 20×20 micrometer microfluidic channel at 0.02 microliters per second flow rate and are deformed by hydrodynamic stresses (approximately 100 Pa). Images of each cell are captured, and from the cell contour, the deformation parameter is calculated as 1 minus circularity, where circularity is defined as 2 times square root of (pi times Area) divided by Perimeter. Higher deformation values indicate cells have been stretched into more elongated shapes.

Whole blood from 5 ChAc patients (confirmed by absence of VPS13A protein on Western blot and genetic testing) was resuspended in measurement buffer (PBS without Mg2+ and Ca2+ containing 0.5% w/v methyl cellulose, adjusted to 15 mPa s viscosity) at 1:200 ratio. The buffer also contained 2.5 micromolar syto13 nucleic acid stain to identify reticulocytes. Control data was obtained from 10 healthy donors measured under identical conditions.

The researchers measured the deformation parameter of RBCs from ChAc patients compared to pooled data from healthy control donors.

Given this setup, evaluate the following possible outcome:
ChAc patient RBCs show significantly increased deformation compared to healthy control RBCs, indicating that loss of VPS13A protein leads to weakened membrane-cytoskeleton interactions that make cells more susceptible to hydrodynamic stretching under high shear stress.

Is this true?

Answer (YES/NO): NO